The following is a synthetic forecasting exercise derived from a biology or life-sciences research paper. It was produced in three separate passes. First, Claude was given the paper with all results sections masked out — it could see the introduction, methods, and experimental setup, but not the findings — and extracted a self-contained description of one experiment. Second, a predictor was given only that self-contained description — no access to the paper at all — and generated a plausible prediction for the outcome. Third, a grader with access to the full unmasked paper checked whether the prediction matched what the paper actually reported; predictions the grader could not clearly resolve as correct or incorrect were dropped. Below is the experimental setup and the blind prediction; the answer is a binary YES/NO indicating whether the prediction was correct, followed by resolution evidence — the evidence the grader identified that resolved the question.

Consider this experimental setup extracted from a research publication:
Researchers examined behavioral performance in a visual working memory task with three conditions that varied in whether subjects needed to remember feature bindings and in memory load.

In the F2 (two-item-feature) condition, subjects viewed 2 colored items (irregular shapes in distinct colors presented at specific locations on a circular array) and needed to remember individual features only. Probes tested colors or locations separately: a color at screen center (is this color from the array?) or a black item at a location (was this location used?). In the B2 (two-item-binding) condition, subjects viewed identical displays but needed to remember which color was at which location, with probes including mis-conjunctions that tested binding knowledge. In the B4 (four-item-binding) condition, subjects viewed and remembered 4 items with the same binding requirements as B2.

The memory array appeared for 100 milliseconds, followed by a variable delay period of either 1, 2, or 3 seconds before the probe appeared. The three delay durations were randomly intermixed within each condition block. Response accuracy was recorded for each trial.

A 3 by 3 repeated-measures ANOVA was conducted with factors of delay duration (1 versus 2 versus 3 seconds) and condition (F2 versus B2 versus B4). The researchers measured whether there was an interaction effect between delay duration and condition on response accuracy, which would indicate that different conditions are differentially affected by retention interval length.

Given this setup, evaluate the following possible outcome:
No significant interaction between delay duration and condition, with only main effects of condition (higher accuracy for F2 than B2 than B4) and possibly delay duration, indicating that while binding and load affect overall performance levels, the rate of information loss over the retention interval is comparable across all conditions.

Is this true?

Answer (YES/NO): NO